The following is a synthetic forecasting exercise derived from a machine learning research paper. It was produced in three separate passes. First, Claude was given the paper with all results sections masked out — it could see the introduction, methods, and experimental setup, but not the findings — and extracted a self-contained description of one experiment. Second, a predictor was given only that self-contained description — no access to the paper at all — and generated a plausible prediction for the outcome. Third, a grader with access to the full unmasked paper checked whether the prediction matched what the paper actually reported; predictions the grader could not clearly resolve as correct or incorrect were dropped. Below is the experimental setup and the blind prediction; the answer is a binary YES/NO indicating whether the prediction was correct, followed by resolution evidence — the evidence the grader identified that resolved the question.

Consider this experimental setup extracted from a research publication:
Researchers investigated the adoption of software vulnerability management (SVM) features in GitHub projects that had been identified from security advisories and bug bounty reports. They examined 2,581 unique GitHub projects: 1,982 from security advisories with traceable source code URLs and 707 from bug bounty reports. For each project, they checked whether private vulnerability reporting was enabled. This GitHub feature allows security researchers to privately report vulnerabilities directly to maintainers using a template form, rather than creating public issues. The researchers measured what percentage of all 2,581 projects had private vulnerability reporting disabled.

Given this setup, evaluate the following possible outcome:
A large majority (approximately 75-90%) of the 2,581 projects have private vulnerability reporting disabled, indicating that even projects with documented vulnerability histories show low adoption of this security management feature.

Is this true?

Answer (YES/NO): YES